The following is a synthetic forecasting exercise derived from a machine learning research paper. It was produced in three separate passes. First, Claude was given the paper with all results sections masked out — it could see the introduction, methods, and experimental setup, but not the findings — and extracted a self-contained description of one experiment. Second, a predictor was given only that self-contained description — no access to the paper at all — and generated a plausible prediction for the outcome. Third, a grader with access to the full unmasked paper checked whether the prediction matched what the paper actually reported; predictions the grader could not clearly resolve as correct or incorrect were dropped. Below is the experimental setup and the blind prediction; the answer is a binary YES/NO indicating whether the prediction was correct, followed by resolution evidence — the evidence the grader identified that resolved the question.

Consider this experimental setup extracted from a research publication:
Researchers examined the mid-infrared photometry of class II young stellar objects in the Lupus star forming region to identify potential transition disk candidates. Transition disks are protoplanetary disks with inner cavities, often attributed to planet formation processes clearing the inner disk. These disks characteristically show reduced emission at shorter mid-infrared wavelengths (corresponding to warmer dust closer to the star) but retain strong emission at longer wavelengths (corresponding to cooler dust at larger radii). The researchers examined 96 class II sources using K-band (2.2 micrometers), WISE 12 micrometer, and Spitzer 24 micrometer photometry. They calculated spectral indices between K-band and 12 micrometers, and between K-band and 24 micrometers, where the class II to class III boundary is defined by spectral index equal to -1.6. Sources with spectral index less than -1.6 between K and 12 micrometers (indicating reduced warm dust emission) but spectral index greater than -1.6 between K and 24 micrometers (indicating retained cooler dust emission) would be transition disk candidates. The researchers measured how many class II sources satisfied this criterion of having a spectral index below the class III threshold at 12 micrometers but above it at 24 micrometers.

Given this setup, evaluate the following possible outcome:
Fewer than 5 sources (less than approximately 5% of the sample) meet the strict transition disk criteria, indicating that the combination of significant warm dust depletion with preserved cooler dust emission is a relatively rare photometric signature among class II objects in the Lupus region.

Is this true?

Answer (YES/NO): NO